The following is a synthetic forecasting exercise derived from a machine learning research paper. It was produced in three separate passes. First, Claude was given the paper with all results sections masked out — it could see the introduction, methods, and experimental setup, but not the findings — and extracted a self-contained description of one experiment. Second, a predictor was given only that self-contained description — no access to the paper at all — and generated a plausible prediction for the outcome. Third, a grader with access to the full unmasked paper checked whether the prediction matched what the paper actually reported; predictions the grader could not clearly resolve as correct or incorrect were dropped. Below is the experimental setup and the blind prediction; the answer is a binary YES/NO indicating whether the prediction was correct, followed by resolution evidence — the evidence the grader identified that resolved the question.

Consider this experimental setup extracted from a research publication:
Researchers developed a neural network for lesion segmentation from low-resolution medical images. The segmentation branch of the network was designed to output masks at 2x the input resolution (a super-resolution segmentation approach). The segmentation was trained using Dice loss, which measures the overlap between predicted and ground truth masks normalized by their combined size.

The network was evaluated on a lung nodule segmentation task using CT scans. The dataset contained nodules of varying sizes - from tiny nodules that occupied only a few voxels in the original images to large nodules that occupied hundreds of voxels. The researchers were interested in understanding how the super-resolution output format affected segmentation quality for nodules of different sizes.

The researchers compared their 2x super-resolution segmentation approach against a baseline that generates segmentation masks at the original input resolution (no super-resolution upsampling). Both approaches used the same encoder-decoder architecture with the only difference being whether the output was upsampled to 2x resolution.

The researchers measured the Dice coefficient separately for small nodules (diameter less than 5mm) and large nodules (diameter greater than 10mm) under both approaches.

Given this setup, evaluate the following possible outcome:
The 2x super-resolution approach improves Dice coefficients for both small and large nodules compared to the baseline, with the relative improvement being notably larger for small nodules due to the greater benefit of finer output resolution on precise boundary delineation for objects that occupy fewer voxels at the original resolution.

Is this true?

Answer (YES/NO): NO